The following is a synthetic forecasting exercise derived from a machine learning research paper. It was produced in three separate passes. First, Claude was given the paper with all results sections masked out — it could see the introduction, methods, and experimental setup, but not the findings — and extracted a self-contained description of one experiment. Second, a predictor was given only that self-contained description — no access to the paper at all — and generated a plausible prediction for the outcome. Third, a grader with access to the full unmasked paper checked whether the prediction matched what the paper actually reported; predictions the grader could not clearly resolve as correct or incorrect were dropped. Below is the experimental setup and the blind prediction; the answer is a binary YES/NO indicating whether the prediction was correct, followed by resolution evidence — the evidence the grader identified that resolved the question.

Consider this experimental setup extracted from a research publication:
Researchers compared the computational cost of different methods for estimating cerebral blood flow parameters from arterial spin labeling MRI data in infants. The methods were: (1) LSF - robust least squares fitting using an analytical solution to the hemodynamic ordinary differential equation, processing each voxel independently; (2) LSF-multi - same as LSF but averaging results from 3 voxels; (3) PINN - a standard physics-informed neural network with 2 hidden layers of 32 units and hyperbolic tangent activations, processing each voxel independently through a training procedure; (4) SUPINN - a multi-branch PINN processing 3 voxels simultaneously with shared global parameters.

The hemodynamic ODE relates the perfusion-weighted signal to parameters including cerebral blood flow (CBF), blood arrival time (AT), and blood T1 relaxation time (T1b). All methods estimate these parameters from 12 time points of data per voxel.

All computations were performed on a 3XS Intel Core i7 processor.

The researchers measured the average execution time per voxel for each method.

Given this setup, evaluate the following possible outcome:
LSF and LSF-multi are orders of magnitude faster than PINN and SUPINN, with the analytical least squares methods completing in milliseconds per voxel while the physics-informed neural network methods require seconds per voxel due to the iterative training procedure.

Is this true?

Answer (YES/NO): YES